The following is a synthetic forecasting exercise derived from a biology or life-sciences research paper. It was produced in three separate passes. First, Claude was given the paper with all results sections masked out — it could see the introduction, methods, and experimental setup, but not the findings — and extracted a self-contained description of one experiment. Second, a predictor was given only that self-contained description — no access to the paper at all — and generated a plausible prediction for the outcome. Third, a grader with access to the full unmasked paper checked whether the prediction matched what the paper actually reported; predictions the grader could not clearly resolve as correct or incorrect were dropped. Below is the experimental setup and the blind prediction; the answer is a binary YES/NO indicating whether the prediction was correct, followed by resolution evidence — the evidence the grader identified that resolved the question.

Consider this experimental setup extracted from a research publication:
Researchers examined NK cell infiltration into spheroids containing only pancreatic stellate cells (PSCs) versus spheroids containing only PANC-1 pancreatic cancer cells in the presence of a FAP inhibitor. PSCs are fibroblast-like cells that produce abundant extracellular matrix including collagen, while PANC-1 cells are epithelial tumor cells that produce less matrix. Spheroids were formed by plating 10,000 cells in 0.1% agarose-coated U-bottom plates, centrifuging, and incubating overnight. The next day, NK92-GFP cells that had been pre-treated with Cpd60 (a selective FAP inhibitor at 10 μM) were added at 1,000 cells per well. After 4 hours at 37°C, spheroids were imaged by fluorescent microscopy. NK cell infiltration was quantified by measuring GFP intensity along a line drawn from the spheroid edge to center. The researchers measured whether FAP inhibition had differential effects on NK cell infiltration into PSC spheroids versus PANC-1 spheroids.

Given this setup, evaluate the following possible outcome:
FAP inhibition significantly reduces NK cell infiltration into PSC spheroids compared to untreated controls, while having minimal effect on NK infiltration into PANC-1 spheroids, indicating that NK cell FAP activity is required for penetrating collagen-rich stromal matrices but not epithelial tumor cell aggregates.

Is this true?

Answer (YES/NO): YES